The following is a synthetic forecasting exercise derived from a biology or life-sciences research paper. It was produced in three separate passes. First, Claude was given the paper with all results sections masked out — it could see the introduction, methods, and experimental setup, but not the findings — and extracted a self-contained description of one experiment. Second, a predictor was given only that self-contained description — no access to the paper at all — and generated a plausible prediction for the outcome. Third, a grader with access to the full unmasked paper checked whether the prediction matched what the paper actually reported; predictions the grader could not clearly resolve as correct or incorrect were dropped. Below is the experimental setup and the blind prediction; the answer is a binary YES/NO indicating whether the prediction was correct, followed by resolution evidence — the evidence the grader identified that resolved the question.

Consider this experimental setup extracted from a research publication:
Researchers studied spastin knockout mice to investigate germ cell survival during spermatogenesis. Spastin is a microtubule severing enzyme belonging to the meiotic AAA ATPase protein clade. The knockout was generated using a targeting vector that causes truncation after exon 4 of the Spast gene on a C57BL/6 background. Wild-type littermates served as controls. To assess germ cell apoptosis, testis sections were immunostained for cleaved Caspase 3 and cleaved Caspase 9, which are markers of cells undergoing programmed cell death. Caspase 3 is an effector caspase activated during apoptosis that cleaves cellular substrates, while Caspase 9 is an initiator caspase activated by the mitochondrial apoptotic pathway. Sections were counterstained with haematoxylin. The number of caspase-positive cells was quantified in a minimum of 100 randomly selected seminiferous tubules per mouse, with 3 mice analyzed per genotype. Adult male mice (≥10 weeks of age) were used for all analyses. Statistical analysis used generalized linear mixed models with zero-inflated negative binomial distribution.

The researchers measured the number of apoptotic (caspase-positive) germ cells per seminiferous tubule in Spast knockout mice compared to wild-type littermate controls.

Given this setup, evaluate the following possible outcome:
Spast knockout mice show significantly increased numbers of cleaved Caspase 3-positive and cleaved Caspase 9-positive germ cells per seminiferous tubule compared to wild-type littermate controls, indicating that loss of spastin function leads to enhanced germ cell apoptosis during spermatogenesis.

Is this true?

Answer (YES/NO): YES